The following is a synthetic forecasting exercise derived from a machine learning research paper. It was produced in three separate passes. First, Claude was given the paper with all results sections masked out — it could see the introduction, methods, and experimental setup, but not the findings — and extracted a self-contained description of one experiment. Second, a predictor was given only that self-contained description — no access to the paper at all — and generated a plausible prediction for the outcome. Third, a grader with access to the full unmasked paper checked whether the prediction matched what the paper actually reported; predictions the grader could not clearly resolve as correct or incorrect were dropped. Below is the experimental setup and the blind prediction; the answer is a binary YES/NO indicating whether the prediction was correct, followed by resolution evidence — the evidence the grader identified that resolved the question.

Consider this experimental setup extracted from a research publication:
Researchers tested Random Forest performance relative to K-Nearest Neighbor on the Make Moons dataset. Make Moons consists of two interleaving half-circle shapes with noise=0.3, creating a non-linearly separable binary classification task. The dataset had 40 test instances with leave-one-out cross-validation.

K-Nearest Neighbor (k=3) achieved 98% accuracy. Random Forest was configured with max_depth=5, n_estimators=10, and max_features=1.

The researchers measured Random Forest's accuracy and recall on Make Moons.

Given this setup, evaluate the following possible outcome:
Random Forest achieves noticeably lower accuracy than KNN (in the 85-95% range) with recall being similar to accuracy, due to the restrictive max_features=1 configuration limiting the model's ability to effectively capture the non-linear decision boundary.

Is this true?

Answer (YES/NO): YES